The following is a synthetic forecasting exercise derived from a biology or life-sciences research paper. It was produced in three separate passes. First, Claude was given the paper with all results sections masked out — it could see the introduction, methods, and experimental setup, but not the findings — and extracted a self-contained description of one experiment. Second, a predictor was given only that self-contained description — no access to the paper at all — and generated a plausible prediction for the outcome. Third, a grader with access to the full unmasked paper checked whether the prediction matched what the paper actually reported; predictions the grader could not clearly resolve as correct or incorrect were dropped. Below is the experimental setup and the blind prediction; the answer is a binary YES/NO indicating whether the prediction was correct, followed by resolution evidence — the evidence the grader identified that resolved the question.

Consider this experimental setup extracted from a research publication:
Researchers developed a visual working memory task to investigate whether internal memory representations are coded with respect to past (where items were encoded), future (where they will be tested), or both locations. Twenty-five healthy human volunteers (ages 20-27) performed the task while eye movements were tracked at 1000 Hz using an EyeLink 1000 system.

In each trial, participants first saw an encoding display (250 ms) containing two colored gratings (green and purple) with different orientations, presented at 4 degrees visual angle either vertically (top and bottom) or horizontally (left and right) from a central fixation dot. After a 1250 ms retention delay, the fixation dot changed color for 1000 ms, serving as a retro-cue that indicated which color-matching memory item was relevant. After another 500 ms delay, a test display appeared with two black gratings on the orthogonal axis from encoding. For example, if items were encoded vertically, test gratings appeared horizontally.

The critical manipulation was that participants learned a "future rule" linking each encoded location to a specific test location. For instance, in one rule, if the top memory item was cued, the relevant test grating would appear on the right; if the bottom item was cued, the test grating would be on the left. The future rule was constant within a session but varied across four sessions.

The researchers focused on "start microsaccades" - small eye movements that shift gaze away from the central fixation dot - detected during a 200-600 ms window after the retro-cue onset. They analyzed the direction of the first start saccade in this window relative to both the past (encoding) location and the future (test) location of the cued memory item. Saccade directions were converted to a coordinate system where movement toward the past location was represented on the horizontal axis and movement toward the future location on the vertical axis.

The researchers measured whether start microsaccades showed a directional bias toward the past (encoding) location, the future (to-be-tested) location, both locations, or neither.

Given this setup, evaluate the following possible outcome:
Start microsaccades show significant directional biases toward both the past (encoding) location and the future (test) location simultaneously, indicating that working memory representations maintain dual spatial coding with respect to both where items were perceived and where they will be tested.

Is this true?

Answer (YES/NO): YES